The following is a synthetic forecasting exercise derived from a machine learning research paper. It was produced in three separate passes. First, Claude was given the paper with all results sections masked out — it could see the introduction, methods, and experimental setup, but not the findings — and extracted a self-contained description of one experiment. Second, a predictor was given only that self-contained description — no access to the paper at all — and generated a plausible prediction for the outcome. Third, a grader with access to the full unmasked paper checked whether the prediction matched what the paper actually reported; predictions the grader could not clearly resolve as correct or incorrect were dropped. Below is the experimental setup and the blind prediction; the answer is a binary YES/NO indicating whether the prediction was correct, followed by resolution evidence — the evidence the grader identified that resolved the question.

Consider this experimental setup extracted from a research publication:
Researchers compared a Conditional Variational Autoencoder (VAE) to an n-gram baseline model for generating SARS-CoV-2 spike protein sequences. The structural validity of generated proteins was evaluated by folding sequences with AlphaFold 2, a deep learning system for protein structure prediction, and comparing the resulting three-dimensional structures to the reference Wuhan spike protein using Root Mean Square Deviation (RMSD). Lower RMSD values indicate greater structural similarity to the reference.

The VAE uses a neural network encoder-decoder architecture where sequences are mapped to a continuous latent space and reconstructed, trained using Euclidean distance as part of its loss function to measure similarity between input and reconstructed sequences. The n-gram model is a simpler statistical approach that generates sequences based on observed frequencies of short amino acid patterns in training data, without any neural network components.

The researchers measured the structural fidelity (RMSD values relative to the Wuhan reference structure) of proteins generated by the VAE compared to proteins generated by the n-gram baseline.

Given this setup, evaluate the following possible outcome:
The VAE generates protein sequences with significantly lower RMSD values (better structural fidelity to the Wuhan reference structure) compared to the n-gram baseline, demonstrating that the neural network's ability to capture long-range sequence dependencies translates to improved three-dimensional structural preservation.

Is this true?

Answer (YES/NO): NO